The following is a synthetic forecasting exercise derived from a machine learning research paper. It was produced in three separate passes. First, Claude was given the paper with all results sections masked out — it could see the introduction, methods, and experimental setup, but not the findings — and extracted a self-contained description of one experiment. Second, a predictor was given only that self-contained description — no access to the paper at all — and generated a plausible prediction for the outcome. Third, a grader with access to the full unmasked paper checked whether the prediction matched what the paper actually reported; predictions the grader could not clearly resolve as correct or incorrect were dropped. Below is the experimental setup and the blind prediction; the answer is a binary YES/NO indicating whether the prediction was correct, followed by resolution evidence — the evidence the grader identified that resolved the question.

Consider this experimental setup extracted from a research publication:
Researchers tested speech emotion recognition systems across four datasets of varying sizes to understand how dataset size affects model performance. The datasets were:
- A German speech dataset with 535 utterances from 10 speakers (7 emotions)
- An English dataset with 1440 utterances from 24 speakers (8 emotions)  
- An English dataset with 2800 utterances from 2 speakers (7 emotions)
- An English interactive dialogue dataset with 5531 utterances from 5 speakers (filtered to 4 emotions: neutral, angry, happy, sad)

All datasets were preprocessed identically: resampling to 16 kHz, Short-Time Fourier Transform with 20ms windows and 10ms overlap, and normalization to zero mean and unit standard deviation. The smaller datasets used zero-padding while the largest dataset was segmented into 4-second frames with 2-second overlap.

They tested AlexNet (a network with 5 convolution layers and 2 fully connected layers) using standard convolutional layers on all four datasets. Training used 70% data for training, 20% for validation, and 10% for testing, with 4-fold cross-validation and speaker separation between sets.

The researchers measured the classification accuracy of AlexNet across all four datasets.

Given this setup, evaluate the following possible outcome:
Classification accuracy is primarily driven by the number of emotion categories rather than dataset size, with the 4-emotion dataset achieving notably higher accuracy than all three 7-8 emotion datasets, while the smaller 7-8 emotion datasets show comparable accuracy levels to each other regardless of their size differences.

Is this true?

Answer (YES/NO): NO